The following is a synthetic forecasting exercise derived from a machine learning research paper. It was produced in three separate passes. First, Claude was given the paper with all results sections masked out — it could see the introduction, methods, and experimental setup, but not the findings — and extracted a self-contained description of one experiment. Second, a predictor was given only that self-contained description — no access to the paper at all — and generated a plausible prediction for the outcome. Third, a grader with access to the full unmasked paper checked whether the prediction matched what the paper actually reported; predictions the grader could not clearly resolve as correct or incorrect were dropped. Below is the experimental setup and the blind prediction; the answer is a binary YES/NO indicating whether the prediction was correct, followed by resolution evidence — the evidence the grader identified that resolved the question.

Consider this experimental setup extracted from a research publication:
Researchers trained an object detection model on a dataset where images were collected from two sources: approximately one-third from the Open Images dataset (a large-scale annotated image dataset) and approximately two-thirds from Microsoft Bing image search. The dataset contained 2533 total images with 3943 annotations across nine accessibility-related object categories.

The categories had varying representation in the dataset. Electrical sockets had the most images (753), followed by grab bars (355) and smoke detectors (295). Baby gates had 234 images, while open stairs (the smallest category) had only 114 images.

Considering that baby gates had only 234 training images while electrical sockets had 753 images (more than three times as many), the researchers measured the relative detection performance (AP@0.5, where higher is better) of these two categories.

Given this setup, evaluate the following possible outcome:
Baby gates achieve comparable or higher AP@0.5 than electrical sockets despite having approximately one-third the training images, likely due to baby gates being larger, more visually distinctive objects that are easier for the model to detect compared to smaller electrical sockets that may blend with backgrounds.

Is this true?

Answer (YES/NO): YES